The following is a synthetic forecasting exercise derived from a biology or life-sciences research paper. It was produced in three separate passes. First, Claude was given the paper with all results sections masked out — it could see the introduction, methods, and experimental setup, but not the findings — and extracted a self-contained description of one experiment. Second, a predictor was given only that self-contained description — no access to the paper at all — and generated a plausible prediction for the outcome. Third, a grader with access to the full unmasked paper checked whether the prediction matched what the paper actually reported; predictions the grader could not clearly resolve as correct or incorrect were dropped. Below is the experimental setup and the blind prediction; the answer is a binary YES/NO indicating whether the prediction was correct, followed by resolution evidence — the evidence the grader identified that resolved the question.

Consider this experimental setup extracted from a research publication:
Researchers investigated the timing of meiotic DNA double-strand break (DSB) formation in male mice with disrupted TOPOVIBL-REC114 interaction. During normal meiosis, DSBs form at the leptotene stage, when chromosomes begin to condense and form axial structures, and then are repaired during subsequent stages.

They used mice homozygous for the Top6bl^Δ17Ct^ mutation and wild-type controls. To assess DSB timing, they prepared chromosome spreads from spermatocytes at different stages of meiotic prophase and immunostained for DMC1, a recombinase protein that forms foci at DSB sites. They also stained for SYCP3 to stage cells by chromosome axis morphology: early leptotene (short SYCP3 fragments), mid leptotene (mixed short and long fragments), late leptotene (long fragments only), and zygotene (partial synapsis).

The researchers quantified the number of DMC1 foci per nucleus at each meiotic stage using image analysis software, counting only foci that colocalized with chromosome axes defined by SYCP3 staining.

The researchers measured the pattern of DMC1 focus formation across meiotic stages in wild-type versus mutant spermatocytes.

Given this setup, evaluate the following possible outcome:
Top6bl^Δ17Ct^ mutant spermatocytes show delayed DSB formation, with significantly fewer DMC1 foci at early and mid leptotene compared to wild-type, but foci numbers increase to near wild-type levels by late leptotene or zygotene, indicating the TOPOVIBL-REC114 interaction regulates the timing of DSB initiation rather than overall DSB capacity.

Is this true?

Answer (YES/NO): YES